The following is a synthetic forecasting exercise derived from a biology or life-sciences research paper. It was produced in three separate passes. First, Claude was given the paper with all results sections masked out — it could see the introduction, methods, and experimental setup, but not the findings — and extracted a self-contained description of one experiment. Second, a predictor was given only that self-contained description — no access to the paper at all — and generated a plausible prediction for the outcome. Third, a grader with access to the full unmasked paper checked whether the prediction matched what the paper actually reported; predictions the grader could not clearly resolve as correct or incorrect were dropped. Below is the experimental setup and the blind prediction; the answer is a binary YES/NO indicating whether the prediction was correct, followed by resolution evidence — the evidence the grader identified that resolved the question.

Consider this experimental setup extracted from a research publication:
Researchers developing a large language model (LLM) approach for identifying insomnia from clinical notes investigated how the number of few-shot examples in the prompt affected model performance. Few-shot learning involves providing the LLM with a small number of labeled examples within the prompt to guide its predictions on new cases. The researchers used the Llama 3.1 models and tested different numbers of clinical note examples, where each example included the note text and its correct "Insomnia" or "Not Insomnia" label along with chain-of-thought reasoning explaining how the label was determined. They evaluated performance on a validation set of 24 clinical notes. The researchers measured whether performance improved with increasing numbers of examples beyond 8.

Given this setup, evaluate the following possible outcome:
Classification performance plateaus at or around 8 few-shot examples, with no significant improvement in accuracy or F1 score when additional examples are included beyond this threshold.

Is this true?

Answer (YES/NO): YES